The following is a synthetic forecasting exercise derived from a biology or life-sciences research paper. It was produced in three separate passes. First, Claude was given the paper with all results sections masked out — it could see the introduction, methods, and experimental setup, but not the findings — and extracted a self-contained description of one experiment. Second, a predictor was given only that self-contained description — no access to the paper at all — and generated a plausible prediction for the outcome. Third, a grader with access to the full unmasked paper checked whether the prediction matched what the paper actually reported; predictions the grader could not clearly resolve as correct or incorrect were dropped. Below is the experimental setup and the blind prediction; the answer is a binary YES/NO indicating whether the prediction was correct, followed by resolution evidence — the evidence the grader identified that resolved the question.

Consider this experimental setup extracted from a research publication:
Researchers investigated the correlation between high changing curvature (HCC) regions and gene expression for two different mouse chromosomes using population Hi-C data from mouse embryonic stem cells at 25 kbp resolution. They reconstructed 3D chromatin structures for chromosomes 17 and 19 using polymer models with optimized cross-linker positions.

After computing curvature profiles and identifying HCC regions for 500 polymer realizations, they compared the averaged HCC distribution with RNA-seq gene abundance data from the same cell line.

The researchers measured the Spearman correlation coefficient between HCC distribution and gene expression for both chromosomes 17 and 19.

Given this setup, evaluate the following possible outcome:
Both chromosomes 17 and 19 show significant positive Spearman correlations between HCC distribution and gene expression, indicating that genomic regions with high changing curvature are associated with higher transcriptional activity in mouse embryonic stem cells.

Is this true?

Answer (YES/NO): YES